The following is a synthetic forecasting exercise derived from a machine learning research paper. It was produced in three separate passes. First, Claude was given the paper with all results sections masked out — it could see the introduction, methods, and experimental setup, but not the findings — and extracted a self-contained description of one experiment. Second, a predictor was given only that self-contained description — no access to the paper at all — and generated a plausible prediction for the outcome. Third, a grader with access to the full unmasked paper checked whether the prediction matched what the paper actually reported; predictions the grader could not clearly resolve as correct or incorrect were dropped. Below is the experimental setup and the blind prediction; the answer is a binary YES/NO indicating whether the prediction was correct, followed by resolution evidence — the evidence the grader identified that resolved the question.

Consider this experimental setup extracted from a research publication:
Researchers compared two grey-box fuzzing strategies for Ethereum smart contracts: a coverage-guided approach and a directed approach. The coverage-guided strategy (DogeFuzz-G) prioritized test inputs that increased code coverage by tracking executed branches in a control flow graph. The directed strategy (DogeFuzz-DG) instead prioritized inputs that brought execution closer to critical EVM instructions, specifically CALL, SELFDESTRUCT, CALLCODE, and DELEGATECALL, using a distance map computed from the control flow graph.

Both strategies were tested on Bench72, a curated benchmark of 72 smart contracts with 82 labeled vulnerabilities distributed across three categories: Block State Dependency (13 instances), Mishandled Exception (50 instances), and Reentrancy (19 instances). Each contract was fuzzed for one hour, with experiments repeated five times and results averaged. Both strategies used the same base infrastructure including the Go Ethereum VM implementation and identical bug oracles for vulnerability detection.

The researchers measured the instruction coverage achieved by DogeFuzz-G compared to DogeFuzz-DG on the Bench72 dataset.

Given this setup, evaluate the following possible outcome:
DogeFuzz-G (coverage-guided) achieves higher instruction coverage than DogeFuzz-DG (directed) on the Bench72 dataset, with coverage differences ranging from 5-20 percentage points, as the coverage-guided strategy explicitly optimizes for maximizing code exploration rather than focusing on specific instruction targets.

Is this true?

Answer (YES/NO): YES